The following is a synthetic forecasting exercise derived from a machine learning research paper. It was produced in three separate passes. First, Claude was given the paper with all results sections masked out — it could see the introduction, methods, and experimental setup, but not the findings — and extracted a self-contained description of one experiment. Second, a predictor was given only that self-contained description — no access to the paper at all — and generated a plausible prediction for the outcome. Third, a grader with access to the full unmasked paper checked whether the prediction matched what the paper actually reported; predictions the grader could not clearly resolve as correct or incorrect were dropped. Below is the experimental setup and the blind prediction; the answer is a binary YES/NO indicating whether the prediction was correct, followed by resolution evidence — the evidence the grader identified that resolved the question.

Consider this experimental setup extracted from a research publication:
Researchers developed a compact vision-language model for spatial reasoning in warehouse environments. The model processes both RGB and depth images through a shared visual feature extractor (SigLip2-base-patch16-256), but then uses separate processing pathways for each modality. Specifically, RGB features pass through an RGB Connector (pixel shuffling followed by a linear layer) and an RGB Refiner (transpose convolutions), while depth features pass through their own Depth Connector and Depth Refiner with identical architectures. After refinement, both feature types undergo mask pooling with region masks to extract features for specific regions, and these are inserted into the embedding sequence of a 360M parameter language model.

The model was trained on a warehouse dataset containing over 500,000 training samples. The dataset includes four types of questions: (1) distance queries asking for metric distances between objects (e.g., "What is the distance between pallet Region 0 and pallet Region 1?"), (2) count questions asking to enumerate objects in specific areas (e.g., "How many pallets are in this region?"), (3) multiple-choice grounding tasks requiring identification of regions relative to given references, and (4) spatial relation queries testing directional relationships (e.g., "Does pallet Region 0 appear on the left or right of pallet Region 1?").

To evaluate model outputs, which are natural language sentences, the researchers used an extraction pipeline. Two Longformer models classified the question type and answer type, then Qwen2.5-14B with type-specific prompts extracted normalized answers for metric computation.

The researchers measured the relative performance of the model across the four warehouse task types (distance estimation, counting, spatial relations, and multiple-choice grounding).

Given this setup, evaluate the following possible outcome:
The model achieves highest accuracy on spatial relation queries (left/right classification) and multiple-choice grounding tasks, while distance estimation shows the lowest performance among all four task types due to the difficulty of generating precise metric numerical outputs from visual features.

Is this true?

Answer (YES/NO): NO